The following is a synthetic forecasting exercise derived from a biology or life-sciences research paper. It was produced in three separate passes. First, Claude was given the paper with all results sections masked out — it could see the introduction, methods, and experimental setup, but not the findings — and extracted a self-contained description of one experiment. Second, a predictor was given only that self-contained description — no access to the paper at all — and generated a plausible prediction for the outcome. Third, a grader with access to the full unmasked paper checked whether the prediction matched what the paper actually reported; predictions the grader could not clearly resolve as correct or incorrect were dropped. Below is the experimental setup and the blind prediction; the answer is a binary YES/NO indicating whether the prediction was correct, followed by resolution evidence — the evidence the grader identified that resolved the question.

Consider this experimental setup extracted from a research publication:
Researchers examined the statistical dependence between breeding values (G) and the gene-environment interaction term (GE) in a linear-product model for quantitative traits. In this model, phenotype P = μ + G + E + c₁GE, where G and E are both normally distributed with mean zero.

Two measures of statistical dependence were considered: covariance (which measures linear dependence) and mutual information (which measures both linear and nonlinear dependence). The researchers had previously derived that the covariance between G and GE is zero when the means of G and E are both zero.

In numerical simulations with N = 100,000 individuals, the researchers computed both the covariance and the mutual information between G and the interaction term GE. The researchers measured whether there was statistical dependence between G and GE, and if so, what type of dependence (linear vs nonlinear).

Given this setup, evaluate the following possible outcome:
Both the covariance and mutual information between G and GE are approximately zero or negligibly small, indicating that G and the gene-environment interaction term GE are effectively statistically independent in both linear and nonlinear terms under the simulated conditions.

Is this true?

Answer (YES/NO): NO